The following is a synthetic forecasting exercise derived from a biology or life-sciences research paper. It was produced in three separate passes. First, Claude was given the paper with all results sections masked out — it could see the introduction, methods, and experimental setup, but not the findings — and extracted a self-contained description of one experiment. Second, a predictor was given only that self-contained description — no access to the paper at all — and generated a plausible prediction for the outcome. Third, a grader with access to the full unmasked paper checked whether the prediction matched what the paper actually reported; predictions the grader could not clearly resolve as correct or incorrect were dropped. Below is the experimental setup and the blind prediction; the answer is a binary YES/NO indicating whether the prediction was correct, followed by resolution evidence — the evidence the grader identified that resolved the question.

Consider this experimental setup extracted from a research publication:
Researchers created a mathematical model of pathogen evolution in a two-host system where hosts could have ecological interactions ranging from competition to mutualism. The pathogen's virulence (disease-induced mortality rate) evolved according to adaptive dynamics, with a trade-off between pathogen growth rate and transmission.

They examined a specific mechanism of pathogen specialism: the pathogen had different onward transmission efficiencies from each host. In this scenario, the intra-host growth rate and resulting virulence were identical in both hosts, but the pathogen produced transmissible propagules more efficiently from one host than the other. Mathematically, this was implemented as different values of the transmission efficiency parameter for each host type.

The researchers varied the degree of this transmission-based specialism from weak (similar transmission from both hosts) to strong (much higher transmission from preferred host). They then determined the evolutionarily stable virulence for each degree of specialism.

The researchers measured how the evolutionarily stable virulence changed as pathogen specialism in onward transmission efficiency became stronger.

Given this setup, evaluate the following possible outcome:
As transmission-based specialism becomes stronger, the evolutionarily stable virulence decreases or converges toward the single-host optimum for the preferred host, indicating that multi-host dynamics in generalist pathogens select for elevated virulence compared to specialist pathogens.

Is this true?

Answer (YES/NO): YES